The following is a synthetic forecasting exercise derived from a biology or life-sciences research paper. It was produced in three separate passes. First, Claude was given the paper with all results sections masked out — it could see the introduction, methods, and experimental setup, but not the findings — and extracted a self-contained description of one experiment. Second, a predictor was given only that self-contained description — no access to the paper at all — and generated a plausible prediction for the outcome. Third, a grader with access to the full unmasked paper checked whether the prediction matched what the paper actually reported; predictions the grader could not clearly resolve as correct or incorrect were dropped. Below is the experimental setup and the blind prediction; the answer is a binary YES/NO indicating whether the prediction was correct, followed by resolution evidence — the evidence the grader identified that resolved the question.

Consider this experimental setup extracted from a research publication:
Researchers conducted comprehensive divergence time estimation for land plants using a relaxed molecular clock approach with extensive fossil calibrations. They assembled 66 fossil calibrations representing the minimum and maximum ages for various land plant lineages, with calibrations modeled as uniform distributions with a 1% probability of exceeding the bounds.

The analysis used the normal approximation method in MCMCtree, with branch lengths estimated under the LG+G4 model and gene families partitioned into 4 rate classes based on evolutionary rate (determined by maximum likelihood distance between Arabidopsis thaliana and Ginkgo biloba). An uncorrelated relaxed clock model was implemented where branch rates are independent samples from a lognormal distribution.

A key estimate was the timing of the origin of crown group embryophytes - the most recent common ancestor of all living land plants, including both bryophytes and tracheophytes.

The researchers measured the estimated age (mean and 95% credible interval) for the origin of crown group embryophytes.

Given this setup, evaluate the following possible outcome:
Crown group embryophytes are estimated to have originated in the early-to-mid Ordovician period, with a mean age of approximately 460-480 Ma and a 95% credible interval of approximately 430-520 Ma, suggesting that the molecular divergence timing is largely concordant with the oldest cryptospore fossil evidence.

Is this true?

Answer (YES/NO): NO